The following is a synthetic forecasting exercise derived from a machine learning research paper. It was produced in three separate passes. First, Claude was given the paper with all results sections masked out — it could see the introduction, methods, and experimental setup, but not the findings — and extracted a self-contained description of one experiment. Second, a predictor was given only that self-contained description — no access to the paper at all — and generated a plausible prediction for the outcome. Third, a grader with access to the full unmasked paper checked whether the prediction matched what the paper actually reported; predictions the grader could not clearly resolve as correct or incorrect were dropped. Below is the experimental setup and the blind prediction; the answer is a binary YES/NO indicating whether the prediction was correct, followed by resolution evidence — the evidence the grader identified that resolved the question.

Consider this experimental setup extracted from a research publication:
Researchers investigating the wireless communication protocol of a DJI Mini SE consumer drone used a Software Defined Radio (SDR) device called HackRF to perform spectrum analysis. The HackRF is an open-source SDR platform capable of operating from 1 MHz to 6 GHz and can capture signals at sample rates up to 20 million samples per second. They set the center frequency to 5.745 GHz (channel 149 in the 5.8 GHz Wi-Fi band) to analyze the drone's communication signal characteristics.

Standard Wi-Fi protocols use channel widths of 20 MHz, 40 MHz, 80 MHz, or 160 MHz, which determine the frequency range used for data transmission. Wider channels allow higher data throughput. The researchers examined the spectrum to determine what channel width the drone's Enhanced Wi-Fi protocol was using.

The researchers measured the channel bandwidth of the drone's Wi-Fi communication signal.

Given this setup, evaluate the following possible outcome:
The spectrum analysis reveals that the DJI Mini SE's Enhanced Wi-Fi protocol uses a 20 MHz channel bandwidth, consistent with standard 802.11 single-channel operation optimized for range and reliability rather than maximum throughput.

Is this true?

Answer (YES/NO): NO